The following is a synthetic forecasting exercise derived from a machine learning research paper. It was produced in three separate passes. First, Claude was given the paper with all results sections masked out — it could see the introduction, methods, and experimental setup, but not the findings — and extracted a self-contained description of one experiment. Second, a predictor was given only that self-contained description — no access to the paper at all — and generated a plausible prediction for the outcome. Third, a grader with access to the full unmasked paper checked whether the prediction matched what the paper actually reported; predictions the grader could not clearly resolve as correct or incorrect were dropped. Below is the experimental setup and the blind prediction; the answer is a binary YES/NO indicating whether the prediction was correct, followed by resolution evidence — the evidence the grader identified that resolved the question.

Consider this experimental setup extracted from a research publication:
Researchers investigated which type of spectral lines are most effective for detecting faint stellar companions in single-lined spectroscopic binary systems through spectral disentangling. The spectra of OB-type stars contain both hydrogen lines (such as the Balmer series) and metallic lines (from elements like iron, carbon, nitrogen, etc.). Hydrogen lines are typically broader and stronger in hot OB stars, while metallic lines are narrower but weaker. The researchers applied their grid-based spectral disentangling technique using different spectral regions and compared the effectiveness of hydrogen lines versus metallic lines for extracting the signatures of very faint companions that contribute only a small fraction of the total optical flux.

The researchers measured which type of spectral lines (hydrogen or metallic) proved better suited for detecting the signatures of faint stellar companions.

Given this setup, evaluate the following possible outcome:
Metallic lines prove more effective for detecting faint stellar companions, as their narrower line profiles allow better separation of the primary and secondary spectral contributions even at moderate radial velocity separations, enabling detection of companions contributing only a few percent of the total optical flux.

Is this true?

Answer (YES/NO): NO